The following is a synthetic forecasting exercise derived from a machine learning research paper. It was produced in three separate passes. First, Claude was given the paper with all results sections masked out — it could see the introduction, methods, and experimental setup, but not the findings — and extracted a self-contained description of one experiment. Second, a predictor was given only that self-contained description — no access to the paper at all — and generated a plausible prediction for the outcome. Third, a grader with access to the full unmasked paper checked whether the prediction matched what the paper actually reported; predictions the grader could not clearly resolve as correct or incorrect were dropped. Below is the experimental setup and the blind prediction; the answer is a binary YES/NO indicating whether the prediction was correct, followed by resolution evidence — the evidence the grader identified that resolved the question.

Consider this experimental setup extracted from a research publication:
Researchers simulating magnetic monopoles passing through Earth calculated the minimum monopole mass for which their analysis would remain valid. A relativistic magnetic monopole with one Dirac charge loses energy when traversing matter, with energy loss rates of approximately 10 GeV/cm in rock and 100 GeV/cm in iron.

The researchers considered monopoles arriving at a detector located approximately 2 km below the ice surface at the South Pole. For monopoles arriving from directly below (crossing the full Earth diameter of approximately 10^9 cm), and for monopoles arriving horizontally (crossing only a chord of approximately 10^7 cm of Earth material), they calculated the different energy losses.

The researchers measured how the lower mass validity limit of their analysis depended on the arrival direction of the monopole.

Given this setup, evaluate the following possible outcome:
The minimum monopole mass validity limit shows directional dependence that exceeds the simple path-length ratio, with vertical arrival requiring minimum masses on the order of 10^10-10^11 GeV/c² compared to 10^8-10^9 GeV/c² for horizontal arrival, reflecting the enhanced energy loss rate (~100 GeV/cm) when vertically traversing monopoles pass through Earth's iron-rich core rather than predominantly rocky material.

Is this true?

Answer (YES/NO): YES